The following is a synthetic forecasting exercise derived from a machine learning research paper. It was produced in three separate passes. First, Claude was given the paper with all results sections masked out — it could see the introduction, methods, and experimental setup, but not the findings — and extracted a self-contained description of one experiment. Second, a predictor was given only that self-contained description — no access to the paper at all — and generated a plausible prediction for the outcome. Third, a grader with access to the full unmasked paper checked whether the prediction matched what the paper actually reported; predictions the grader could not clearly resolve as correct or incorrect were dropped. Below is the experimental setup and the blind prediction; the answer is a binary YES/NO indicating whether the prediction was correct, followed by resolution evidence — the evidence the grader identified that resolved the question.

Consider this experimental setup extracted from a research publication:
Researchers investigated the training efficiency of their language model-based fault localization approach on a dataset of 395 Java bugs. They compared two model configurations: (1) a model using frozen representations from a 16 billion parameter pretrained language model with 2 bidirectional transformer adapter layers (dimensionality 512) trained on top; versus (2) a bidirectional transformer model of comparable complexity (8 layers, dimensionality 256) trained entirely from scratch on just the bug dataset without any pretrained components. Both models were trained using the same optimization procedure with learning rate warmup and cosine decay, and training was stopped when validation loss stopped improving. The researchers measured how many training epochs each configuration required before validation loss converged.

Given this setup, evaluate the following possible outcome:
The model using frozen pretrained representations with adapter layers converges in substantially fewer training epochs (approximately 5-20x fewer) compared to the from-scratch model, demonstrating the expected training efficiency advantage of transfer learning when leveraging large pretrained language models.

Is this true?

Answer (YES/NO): YES